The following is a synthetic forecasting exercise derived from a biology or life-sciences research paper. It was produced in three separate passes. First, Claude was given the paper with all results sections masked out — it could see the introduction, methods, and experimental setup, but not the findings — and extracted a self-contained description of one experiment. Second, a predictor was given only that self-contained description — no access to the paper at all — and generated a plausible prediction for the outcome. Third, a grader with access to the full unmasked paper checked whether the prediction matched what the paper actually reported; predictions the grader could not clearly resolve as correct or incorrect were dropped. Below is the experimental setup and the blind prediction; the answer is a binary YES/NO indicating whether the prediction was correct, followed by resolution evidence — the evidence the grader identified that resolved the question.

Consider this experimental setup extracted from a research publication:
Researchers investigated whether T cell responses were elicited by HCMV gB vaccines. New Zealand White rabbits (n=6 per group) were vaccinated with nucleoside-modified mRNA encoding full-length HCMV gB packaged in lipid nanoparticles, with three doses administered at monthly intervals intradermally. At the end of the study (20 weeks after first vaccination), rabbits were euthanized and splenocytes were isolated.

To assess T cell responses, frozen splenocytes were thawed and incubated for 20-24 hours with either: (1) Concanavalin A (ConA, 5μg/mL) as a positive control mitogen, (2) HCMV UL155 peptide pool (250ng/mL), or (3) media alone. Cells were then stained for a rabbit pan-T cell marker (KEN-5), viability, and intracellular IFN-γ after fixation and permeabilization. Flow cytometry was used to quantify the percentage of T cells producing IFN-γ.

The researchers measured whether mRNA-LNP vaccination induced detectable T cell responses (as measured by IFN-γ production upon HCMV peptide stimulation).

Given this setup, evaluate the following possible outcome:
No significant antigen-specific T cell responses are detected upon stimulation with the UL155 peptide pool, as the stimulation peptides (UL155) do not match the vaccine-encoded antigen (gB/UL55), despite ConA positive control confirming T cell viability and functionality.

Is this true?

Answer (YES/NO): NO